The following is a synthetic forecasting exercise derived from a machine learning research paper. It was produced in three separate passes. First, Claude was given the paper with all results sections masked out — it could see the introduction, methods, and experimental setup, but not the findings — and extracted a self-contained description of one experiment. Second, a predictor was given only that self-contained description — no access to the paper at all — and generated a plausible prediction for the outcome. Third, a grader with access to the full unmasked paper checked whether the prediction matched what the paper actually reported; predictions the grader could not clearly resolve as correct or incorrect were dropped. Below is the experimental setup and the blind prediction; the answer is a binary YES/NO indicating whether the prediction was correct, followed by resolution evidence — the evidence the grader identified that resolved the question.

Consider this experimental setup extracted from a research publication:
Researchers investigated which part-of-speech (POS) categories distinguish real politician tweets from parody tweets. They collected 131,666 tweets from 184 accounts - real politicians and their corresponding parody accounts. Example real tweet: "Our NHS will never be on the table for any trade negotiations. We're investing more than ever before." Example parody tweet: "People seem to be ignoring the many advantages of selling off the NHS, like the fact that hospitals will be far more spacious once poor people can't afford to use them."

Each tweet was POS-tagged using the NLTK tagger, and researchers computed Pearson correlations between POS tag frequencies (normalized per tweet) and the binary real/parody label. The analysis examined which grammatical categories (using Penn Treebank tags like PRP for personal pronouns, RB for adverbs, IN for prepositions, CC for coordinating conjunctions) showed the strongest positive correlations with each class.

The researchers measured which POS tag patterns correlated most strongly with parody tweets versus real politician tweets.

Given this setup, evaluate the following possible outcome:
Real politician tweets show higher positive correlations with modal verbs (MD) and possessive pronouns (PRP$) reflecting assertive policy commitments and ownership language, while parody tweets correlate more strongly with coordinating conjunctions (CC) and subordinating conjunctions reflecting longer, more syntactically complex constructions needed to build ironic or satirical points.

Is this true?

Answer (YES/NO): NO